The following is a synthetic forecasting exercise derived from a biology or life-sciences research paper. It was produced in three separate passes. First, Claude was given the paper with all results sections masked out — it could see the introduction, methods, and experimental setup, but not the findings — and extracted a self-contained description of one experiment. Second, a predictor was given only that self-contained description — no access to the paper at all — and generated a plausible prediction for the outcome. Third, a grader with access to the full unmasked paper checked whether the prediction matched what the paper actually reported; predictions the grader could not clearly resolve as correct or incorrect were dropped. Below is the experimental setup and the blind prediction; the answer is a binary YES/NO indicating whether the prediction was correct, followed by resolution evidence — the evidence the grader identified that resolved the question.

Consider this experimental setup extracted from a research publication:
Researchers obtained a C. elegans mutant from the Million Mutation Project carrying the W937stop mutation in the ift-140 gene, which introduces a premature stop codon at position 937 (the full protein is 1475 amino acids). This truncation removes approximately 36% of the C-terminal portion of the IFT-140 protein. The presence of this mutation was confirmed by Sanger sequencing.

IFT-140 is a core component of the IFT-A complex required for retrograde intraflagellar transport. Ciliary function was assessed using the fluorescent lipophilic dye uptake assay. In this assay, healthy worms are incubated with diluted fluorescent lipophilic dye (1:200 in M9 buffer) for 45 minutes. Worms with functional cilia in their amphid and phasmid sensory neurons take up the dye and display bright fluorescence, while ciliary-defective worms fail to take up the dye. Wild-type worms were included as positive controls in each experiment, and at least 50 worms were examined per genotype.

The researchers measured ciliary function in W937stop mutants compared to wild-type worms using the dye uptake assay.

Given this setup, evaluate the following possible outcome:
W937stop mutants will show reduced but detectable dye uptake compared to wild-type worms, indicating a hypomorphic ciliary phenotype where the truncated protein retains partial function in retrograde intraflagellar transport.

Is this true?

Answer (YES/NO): NO